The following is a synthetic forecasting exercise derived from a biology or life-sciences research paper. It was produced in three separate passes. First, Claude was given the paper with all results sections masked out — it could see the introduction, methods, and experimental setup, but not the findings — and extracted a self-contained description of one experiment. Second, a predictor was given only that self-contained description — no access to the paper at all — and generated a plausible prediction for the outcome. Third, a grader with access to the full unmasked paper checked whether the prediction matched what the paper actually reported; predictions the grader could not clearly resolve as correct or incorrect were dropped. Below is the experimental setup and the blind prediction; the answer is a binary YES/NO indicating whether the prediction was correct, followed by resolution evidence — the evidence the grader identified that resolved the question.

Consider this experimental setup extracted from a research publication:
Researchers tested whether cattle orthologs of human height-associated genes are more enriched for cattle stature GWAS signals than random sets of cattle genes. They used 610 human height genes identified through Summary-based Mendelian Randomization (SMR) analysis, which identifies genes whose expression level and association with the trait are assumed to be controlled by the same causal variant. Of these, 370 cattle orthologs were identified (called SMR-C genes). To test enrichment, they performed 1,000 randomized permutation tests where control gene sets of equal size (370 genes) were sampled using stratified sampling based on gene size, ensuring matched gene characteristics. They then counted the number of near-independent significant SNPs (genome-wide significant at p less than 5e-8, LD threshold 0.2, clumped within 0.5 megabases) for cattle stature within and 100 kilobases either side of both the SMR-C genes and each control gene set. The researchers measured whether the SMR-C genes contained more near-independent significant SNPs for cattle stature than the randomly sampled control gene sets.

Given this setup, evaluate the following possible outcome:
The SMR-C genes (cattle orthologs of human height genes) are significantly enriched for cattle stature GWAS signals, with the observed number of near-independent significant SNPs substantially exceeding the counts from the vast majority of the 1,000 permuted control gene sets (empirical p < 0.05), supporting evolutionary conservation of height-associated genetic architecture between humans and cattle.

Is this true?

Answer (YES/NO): NO